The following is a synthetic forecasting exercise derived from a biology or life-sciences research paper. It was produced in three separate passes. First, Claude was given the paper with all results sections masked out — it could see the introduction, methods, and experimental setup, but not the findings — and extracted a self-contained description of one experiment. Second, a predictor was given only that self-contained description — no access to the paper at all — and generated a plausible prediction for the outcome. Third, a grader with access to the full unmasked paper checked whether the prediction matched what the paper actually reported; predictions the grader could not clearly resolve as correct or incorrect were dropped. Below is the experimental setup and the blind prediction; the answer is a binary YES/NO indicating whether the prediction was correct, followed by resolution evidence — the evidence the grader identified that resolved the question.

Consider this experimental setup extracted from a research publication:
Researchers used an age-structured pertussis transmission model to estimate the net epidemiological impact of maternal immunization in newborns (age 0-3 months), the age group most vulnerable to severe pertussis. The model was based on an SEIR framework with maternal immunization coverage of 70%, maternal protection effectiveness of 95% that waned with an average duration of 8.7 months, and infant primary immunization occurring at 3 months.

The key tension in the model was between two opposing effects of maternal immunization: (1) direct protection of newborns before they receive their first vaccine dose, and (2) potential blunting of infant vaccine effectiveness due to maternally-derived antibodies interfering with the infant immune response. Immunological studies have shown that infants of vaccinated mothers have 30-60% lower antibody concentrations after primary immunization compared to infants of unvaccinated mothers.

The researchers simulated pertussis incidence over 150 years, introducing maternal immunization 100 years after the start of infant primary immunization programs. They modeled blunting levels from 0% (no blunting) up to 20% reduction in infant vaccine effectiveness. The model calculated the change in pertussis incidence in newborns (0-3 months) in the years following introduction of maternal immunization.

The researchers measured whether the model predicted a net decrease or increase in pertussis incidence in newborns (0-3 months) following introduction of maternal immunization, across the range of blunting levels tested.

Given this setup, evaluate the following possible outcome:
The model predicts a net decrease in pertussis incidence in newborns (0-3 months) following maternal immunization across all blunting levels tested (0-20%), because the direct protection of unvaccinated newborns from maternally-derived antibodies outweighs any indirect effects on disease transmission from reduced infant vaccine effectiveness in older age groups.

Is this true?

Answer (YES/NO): YES